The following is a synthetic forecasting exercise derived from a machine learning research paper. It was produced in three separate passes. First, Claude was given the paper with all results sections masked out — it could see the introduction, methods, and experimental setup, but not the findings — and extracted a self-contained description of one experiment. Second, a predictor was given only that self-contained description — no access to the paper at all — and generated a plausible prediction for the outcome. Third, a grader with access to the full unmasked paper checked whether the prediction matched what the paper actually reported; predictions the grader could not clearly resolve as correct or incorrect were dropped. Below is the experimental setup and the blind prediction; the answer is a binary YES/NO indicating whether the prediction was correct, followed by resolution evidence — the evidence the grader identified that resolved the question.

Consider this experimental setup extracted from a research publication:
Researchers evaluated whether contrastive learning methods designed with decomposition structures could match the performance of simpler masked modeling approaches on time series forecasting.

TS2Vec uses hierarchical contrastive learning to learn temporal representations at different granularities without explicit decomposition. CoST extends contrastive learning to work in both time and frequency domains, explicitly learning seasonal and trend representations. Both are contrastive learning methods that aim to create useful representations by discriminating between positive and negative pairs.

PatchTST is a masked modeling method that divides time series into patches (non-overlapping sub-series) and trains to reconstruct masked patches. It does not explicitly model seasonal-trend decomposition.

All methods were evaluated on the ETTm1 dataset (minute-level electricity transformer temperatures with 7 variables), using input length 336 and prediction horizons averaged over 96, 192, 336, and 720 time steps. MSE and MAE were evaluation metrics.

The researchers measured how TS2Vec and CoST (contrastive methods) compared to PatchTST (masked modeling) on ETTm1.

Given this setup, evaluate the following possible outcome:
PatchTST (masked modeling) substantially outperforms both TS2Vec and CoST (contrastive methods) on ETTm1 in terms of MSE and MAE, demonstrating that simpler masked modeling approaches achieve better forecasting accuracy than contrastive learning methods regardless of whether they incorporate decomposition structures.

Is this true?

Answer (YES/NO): YES